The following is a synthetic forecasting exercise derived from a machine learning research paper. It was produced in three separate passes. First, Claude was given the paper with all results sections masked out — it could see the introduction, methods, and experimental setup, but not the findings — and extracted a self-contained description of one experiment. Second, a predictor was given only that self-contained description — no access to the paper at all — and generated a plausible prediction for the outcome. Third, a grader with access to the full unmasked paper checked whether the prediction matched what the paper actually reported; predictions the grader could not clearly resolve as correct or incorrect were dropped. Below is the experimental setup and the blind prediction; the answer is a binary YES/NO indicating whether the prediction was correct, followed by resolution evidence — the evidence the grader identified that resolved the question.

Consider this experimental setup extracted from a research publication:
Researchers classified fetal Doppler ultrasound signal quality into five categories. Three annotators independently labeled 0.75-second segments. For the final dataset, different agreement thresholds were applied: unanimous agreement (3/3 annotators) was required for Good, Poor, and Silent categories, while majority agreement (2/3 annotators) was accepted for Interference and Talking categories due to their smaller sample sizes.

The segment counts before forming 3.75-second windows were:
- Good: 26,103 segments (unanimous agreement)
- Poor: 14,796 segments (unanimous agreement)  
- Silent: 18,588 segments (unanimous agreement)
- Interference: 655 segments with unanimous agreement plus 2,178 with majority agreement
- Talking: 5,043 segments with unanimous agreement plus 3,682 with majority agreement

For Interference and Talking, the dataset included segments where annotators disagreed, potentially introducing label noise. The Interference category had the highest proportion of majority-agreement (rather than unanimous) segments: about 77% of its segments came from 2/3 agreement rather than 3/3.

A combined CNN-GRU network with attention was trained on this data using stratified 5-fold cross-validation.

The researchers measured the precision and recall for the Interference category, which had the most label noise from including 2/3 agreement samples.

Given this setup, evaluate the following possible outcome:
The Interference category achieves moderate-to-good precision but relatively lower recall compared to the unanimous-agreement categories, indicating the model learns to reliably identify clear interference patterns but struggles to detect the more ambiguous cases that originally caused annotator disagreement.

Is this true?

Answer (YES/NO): NO